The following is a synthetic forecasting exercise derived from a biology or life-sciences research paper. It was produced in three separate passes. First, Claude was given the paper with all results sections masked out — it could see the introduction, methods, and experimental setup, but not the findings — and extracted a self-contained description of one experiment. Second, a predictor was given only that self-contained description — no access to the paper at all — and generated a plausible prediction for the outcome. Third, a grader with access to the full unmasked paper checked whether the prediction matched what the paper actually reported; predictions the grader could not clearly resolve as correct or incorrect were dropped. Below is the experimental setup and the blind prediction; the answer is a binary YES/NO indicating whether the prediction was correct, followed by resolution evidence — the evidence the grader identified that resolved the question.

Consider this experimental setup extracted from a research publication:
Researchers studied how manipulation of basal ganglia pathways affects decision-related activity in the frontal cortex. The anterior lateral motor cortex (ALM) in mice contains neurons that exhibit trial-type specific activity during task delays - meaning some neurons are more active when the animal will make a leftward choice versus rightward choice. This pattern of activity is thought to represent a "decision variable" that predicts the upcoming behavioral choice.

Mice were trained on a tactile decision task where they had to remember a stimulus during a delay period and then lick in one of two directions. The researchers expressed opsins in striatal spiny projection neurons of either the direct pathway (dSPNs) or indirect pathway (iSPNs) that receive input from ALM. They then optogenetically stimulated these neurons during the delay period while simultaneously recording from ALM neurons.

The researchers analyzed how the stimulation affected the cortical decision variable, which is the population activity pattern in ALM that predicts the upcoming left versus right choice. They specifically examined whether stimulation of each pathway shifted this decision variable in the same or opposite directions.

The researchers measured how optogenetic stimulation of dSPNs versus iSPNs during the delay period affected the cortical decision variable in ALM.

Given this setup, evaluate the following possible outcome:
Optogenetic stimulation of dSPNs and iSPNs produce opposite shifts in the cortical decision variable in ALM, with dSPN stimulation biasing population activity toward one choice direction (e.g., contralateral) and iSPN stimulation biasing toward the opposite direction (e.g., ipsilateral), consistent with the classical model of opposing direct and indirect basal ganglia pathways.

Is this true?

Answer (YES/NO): YES